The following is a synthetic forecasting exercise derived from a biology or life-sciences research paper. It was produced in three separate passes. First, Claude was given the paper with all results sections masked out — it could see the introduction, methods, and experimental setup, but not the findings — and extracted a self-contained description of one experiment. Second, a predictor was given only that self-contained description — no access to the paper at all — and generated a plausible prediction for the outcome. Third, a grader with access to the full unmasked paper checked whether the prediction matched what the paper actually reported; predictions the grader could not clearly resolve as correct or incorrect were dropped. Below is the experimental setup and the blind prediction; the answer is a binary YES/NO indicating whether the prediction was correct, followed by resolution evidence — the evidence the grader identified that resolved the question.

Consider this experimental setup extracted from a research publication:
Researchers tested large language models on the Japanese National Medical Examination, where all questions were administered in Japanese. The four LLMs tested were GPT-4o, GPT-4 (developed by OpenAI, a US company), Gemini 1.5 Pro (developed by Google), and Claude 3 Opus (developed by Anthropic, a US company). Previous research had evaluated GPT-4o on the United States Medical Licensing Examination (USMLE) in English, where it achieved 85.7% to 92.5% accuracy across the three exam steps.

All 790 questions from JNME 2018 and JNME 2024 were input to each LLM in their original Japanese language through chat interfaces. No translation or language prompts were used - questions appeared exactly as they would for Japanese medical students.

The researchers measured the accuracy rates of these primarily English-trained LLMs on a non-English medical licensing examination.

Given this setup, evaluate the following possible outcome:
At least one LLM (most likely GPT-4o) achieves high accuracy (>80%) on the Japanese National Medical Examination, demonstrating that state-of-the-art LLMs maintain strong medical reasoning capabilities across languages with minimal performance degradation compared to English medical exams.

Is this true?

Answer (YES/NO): YES